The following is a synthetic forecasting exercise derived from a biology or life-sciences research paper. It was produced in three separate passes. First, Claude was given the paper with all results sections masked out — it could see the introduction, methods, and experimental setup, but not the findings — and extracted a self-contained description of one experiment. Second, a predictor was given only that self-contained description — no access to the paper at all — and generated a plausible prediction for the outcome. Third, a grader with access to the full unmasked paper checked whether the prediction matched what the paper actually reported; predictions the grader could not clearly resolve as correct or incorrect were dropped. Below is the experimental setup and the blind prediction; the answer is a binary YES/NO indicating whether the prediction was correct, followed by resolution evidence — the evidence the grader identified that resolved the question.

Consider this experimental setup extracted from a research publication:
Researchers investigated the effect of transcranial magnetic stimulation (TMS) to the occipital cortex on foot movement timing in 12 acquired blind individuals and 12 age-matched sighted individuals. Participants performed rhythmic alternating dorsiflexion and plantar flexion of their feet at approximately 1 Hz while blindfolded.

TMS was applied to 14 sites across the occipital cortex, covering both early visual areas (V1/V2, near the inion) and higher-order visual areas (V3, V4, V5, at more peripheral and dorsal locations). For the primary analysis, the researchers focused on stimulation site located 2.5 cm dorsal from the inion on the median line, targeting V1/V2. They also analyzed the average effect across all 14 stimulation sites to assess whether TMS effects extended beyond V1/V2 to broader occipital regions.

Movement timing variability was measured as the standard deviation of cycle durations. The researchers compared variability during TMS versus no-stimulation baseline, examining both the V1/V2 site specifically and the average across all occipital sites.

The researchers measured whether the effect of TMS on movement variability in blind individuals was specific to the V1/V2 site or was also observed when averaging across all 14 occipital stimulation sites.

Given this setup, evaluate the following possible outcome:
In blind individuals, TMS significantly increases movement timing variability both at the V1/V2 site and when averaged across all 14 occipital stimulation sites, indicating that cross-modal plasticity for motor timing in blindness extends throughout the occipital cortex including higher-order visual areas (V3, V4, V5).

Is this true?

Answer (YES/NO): NO